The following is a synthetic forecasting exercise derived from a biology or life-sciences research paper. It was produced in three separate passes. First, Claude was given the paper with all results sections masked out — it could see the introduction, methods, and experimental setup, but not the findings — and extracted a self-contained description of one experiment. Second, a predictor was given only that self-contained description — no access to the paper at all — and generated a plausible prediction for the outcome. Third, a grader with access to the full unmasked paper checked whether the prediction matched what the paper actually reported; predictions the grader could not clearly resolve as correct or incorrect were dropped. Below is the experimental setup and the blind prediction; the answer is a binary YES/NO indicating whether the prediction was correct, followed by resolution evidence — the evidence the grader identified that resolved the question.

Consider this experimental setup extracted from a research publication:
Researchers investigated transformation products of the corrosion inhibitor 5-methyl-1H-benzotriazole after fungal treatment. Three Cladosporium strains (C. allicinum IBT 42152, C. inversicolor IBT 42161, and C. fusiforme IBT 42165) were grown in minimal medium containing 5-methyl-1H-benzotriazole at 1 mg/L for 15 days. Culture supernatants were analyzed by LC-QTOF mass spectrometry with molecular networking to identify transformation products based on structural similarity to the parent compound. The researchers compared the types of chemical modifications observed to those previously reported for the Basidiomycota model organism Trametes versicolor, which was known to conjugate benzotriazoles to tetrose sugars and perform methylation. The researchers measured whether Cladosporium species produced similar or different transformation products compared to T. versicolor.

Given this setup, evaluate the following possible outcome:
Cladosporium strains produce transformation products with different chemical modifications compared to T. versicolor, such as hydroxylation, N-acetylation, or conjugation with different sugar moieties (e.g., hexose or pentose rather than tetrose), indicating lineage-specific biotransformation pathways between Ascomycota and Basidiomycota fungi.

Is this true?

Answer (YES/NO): NO